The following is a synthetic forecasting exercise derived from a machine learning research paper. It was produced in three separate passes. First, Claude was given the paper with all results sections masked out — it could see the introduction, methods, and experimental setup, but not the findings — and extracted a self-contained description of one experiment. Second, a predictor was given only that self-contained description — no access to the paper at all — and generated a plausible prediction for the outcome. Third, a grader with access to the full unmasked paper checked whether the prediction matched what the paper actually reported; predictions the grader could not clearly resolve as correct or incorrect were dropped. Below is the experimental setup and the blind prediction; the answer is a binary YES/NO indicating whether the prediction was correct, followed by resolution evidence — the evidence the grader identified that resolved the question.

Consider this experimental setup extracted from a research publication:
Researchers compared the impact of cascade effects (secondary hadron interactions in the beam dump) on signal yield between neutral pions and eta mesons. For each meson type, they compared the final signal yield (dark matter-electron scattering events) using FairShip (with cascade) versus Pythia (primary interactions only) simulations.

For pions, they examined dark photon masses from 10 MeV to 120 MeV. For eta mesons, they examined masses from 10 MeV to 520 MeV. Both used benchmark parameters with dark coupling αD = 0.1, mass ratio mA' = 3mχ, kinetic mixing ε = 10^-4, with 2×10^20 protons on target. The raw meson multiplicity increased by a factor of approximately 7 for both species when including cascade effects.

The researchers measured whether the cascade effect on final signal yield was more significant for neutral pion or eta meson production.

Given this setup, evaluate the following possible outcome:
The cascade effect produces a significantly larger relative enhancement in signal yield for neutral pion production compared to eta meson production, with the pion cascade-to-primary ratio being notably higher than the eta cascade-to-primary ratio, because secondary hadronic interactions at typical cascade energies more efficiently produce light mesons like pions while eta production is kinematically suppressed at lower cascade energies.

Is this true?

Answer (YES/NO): YES